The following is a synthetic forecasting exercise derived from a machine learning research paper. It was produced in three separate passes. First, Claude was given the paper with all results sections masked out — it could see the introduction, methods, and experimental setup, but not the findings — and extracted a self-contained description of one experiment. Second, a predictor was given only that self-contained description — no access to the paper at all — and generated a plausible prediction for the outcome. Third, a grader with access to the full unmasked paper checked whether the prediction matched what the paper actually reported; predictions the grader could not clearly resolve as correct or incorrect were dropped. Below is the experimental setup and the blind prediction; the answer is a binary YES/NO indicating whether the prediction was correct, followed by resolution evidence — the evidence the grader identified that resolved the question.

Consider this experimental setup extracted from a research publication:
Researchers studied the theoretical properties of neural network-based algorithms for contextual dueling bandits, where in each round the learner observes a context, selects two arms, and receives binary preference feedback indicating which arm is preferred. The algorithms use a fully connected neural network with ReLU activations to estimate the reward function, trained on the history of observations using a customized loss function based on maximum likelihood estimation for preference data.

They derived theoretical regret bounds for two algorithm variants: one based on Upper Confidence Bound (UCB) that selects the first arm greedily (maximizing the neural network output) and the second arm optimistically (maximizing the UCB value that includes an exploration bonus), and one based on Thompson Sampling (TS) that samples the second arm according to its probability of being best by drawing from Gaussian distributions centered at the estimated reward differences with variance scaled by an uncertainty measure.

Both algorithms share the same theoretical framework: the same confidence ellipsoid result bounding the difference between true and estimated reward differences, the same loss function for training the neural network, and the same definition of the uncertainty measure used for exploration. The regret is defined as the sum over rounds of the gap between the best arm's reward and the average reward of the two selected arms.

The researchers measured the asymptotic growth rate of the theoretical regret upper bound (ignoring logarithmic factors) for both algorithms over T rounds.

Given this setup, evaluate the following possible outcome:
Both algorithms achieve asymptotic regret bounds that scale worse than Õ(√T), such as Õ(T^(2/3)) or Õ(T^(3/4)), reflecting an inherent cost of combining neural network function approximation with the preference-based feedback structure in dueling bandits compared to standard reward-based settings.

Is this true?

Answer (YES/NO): NO